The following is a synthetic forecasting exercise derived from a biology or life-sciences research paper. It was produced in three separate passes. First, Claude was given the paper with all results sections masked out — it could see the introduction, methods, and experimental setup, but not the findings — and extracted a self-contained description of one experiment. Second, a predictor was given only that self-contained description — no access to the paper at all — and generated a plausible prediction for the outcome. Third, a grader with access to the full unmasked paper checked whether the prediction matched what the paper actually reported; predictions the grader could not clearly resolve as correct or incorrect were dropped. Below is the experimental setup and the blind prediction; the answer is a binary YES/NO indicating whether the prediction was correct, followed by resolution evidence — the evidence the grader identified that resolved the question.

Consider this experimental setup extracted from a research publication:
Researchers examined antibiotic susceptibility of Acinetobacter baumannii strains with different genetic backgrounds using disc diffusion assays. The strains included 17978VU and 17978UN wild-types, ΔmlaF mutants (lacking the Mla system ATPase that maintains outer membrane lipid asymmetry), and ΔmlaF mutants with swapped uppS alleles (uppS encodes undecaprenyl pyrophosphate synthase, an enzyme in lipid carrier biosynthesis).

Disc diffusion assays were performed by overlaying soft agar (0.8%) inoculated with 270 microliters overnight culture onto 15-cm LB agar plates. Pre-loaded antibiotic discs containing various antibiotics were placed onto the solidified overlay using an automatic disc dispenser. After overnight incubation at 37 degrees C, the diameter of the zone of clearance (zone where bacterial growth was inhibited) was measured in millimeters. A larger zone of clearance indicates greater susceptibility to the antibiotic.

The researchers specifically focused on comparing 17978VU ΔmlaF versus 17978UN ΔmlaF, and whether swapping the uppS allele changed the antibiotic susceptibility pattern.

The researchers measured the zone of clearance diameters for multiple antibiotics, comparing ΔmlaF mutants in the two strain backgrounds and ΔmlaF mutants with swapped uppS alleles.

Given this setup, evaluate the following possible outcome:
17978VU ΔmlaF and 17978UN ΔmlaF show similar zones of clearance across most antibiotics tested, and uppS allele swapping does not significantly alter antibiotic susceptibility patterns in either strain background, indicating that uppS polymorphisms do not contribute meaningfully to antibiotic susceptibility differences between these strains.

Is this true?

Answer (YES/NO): NO